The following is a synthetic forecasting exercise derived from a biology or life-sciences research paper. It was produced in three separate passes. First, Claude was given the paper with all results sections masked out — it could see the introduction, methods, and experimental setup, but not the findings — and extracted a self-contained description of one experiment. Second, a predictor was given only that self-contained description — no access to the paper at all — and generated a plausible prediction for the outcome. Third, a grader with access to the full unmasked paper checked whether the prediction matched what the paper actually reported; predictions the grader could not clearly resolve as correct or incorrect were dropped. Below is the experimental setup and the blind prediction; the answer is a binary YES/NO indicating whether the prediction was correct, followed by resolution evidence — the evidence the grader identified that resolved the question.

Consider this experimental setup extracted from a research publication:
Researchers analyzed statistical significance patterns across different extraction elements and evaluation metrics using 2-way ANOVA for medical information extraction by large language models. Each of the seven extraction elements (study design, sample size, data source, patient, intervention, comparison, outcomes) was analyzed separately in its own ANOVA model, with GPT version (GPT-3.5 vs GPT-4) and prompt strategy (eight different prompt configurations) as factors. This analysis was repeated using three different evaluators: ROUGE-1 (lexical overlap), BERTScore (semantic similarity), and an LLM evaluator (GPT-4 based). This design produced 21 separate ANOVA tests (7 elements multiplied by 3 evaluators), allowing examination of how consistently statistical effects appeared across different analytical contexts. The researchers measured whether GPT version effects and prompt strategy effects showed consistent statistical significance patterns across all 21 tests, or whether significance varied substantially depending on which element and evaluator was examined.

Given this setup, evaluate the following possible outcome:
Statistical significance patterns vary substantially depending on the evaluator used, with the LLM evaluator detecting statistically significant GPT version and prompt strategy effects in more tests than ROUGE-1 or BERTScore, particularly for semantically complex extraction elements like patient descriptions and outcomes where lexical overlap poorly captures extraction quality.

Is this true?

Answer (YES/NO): NO